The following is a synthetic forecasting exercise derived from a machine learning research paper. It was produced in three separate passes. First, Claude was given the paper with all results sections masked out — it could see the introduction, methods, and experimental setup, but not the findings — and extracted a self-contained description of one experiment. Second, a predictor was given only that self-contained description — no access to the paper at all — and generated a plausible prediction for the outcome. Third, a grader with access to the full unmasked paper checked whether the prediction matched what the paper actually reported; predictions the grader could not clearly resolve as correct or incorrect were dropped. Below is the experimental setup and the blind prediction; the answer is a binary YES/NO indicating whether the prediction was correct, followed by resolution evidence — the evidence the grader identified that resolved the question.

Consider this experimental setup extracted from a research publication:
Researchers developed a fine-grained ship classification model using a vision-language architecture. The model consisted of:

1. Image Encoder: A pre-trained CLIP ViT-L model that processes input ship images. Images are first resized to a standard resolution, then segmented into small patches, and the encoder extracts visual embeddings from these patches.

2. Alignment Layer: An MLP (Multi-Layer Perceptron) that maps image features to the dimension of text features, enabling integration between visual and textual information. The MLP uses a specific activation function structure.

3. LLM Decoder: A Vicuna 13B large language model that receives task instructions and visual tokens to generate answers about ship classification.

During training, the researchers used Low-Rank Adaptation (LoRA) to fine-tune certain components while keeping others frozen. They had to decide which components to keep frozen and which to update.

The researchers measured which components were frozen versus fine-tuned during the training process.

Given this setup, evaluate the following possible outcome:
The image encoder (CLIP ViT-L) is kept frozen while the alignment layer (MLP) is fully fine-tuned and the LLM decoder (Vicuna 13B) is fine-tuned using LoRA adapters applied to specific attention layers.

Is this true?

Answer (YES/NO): NO